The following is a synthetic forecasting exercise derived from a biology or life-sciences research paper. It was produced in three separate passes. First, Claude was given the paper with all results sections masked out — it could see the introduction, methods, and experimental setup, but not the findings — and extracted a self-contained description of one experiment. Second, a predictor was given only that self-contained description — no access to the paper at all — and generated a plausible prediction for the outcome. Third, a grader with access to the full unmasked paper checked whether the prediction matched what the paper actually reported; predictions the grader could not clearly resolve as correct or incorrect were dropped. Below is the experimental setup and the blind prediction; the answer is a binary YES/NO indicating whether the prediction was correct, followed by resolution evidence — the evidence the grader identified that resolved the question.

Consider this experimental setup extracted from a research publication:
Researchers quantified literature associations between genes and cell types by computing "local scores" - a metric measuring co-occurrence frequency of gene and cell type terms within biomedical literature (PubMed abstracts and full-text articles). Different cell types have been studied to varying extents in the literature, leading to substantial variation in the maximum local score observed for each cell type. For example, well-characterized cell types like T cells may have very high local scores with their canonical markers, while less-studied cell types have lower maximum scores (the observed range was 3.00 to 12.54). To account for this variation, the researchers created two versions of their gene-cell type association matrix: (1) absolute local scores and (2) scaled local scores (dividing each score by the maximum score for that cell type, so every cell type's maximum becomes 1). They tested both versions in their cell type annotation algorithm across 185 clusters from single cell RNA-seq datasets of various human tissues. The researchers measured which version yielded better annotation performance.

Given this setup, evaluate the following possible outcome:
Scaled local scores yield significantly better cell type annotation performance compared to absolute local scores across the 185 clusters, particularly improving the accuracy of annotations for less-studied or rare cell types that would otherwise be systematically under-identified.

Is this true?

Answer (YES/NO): NO